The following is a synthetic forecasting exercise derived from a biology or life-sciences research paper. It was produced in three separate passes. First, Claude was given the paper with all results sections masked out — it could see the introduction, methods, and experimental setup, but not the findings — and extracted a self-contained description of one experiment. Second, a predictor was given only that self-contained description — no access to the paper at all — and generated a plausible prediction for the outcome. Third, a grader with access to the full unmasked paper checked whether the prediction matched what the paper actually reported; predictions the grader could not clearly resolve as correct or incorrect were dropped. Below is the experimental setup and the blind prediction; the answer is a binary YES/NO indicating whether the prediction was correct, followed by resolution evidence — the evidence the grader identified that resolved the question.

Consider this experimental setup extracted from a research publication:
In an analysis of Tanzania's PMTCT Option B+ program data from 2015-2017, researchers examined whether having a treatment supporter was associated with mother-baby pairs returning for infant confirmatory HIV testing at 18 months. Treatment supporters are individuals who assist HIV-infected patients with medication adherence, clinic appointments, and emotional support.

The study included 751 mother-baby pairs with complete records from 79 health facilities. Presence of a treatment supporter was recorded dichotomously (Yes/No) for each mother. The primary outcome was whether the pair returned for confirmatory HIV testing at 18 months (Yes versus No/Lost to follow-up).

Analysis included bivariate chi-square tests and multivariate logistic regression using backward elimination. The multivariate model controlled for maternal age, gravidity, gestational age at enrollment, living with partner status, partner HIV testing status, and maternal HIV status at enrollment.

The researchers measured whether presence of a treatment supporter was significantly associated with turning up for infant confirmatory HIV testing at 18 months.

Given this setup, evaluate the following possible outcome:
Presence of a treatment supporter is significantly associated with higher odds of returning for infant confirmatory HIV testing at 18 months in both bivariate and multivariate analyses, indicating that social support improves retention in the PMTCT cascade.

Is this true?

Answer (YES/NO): YES